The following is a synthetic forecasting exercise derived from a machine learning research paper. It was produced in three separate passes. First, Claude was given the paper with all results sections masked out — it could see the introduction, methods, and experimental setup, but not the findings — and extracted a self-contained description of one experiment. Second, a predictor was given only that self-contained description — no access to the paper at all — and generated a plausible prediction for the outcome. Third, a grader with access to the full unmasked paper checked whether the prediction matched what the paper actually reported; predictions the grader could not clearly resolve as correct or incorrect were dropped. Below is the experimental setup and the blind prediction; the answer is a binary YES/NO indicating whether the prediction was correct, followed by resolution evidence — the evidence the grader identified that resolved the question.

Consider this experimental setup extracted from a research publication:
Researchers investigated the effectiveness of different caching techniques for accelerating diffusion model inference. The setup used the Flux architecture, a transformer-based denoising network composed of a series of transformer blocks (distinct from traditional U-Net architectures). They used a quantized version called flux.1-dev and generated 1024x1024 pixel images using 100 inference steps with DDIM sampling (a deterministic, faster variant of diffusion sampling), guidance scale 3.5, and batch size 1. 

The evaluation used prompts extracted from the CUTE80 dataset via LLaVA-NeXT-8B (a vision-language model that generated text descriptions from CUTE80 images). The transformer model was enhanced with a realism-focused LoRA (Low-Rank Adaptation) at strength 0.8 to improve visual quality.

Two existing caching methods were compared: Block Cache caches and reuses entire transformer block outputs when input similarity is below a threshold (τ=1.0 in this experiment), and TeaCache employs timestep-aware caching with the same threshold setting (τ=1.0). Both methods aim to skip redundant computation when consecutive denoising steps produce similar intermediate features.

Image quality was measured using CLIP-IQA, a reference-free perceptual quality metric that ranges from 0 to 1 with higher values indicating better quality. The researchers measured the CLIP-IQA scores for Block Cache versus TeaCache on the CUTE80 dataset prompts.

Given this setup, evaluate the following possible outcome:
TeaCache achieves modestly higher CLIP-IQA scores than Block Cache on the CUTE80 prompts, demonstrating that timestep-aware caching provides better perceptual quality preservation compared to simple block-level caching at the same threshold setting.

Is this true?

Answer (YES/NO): NO